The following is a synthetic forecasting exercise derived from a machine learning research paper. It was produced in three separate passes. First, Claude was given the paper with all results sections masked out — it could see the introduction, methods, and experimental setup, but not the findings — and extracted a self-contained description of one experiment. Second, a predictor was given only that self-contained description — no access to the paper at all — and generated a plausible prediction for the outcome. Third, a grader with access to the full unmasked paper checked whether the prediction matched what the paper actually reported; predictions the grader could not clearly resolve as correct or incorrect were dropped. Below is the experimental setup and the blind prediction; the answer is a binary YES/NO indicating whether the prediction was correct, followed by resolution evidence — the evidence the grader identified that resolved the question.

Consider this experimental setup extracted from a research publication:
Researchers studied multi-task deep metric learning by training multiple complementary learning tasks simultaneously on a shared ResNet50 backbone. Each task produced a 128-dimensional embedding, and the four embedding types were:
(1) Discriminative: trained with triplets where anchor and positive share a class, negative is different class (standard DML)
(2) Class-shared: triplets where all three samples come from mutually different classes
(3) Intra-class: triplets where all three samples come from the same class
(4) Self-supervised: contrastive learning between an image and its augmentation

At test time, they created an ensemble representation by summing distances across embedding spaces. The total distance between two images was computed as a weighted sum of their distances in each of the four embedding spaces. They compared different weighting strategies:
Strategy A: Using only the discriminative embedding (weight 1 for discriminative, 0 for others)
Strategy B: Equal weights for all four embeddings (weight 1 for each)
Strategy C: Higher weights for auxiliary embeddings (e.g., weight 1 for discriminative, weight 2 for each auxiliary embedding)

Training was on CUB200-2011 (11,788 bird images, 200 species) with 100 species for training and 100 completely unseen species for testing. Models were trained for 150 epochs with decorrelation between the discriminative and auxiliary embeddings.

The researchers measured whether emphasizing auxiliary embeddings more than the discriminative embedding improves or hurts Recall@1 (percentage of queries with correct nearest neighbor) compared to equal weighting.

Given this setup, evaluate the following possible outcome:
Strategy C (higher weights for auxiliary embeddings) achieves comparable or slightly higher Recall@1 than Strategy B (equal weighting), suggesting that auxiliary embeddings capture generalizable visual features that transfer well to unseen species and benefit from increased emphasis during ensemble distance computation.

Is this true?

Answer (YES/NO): YES